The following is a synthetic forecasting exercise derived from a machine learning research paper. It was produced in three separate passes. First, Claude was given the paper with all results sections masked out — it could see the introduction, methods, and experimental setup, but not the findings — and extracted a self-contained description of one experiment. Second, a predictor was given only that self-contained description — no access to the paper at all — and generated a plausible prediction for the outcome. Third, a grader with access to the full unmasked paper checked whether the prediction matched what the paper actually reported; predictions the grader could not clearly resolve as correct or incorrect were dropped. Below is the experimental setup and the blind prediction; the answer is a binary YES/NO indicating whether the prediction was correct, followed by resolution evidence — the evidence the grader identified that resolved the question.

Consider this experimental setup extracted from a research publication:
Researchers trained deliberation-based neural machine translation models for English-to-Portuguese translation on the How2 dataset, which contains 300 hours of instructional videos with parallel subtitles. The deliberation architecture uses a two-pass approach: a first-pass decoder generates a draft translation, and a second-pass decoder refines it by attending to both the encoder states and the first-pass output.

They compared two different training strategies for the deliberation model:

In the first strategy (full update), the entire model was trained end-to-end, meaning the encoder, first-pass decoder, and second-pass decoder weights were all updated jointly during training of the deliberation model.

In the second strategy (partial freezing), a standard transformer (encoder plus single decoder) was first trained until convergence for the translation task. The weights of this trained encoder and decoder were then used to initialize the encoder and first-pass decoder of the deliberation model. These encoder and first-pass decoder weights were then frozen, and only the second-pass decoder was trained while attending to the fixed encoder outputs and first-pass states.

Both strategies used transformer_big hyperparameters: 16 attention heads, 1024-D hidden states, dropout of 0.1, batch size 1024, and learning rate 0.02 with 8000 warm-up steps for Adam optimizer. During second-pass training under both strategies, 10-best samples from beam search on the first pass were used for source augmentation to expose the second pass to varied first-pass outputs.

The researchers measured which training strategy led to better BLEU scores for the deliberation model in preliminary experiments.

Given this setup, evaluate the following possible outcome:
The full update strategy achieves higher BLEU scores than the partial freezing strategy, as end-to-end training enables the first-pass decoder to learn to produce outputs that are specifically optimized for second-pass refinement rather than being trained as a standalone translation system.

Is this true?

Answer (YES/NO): NO